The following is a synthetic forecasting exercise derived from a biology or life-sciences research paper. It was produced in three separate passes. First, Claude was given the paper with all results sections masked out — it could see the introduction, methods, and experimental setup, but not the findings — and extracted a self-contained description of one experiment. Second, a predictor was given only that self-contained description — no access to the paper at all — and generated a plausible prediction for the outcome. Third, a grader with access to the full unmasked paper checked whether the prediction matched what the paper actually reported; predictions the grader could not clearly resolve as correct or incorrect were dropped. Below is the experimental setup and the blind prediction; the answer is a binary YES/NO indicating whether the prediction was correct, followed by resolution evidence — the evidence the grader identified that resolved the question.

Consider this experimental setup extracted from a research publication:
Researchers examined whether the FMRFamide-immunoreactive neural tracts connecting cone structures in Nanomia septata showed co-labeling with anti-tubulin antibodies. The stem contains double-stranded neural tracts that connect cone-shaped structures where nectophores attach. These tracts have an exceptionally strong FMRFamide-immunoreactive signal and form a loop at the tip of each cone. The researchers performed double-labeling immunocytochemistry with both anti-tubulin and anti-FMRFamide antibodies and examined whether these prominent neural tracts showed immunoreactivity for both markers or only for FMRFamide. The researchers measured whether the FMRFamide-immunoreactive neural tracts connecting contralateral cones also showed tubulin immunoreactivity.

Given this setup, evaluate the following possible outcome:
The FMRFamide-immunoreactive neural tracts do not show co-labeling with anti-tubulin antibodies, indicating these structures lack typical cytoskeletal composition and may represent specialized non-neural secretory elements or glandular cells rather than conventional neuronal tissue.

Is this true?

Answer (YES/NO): NO